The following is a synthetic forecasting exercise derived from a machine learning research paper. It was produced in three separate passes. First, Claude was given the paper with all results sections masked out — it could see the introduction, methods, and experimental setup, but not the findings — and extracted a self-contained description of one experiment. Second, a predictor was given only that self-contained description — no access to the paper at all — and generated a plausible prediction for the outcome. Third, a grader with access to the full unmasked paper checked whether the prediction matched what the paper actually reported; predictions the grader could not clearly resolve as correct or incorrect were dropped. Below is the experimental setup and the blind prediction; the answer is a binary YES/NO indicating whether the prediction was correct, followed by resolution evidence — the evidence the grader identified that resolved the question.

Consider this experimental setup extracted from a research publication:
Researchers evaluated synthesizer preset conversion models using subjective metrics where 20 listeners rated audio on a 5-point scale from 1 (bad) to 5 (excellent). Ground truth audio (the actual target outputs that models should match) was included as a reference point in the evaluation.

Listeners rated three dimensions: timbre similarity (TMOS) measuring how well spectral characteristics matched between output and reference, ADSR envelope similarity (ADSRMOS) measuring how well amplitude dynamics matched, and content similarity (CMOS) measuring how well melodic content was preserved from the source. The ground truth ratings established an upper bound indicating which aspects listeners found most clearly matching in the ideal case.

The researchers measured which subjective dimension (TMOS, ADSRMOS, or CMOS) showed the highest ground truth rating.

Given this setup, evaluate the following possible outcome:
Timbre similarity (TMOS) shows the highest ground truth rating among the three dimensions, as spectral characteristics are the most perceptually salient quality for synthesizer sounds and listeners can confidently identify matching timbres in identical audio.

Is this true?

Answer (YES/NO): NO